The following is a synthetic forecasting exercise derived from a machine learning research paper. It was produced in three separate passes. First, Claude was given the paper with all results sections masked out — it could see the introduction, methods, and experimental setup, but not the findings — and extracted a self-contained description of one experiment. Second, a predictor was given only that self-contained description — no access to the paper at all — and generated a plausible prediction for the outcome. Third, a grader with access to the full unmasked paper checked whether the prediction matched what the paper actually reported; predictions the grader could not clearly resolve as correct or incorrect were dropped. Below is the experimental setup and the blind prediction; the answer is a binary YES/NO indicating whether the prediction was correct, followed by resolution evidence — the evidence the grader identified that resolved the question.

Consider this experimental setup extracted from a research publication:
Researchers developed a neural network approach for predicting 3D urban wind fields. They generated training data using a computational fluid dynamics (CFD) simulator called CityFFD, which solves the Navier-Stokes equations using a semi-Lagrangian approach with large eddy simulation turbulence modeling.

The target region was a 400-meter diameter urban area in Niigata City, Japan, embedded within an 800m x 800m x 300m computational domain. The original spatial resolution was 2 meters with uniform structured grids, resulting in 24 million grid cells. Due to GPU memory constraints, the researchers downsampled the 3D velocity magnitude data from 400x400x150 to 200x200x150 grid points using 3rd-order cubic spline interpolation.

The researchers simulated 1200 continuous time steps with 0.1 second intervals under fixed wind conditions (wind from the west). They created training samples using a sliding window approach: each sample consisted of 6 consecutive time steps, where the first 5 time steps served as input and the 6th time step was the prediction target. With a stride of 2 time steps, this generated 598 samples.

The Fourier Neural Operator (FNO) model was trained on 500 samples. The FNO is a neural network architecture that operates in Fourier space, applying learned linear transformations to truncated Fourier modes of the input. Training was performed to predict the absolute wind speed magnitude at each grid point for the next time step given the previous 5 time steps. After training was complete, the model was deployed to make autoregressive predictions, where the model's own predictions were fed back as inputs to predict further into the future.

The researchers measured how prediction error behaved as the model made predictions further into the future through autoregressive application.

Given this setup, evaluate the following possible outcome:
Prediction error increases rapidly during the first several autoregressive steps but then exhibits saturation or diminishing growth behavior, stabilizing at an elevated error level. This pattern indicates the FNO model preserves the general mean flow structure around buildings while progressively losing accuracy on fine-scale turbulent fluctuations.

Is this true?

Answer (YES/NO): NO